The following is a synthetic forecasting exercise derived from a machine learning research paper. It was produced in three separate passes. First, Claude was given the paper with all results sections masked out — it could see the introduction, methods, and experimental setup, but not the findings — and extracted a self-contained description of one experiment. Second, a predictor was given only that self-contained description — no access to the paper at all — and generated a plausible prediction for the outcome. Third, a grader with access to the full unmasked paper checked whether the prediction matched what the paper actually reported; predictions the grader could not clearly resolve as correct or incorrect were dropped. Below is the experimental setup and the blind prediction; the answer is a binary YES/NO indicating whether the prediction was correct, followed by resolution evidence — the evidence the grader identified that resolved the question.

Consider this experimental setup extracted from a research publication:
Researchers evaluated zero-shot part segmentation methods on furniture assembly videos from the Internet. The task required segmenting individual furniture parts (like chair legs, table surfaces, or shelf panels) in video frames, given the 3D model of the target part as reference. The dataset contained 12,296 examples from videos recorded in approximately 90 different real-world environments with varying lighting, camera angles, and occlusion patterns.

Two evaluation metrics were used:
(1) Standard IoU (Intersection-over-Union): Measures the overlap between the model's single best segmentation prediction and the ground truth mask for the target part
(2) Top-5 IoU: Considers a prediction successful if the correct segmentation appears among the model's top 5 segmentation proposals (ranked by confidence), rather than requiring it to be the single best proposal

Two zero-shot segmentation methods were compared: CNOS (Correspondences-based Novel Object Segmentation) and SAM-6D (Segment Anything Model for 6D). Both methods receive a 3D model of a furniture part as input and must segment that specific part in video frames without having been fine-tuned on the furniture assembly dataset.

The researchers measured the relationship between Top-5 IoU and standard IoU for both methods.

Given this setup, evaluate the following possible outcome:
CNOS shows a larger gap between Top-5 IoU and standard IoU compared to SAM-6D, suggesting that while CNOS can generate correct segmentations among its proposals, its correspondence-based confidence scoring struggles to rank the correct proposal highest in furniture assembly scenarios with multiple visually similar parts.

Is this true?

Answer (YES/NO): NO